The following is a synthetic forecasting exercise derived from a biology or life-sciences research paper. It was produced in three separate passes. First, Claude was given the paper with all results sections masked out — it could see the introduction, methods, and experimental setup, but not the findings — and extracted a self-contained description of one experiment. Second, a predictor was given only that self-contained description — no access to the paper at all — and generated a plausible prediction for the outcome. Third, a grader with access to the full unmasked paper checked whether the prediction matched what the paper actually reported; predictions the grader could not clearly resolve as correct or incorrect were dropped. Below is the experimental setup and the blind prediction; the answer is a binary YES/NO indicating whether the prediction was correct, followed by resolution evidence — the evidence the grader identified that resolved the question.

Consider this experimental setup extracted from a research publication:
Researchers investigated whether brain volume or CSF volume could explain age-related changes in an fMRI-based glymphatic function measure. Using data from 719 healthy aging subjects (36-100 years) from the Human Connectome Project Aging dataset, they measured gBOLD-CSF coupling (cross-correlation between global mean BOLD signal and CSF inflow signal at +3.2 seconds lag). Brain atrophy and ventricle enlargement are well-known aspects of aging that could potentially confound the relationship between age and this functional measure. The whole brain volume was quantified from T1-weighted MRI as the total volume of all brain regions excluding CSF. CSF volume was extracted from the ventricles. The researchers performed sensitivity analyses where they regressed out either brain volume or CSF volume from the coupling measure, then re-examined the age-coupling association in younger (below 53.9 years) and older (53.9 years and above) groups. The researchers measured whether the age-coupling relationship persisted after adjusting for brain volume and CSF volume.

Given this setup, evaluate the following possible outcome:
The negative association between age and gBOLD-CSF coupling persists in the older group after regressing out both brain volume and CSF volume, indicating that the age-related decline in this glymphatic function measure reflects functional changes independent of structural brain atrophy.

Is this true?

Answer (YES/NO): YES